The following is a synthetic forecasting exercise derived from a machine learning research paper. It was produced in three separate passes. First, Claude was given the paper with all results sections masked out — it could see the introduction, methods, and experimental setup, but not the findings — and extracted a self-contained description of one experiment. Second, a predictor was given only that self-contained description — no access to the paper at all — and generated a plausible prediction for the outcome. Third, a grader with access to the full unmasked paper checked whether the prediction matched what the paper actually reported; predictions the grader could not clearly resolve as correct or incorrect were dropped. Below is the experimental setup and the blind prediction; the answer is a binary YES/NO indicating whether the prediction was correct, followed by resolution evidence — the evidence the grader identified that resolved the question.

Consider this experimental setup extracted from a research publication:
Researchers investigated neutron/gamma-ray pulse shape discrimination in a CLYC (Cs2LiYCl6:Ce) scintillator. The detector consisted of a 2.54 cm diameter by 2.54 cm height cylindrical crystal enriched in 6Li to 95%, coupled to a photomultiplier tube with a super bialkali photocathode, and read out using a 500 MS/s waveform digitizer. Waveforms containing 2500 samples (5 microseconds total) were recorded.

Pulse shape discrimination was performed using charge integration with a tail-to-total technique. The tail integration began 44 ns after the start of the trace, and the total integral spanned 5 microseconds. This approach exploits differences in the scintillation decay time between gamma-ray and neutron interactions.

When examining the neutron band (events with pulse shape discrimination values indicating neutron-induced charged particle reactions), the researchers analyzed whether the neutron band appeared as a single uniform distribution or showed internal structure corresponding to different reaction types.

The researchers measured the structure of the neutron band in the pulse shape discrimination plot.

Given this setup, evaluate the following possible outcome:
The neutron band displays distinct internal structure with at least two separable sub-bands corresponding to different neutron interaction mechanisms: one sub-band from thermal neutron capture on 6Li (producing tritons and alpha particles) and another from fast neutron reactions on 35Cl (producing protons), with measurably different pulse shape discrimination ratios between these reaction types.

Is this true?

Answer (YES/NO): YES